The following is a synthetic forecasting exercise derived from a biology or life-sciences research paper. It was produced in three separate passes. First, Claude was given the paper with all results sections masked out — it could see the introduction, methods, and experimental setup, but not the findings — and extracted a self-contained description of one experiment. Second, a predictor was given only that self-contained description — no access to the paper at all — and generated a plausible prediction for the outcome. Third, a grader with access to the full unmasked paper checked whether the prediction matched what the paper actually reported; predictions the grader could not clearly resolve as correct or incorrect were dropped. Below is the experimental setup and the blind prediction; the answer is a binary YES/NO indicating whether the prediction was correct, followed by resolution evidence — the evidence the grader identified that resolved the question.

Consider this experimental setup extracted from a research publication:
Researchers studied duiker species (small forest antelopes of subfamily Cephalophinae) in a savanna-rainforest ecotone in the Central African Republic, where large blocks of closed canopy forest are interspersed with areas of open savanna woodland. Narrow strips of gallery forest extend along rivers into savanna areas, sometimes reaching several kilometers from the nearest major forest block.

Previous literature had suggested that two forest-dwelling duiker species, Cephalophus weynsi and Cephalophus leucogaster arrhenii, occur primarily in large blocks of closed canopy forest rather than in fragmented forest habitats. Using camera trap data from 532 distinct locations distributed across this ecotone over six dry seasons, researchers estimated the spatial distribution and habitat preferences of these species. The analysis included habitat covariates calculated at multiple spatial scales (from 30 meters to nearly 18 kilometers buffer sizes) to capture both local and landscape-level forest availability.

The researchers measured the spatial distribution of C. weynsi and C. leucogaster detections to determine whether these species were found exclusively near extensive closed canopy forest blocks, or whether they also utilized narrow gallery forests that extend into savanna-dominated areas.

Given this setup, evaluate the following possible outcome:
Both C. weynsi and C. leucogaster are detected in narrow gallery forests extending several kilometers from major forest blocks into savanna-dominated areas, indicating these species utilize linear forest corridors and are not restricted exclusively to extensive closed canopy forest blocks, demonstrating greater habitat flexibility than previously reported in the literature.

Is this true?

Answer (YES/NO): YES